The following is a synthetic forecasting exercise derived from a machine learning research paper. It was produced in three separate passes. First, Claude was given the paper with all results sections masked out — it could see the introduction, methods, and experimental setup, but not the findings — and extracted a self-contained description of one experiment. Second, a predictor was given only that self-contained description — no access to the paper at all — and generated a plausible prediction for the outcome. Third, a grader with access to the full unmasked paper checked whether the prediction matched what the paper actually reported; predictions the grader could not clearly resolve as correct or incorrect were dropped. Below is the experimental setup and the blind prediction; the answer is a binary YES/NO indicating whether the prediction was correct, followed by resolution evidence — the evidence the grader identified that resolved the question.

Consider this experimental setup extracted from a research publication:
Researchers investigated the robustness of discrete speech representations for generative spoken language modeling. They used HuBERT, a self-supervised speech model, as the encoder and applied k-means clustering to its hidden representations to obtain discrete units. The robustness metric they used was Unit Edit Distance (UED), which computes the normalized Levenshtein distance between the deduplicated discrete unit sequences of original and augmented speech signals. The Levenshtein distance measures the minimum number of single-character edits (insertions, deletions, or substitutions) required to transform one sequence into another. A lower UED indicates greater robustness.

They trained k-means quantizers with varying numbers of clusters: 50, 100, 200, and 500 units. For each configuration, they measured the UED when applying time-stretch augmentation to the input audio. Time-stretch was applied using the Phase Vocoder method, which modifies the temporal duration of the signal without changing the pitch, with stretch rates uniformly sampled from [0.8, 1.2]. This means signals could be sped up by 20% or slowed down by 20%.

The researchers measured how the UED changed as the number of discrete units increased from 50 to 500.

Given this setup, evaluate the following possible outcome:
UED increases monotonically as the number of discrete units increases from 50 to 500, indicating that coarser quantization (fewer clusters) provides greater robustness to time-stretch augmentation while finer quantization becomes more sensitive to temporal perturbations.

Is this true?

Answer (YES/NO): YES